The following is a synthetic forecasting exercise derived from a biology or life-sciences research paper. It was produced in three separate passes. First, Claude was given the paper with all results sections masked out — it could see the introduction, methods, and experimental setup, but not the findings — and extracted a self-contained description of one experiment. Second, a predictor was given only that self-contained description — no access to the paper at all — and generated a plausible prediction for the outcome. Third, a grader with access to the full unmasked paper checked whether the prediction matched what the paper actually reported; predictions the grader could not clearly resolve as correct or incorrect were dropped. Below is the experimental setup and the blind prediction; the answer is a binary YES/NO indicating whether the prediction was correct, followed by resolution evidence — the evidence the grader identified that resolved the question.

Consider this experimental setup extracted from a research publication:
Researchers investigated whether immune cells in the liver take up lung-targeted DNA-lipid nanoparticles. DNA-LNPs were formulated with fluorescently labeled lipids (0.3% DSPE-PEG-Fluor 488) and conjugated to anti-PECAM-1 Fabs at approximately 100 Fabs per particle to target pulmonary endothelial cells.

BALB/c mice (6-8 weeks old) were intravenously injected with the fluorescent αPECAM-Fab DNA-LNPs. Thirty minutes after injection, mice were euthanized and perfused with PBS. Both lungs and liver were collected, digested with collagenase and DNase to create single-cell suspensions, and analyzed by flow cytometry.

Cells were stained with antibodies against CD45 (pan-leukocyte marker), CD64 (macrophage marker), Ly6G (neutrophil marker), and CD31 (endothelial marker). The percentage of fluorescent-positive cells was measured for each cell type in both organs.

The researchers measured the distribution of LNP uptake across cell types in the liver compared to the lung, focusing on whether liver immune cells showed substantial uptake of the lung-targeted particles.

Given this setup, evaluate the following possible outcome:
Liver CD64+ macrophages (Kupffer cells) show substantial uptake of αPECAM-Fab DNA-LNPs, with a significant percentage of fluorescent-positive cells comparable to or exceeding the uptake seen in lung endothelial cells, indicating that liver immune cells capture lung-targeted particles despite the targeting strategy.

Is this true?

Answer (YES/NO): NO